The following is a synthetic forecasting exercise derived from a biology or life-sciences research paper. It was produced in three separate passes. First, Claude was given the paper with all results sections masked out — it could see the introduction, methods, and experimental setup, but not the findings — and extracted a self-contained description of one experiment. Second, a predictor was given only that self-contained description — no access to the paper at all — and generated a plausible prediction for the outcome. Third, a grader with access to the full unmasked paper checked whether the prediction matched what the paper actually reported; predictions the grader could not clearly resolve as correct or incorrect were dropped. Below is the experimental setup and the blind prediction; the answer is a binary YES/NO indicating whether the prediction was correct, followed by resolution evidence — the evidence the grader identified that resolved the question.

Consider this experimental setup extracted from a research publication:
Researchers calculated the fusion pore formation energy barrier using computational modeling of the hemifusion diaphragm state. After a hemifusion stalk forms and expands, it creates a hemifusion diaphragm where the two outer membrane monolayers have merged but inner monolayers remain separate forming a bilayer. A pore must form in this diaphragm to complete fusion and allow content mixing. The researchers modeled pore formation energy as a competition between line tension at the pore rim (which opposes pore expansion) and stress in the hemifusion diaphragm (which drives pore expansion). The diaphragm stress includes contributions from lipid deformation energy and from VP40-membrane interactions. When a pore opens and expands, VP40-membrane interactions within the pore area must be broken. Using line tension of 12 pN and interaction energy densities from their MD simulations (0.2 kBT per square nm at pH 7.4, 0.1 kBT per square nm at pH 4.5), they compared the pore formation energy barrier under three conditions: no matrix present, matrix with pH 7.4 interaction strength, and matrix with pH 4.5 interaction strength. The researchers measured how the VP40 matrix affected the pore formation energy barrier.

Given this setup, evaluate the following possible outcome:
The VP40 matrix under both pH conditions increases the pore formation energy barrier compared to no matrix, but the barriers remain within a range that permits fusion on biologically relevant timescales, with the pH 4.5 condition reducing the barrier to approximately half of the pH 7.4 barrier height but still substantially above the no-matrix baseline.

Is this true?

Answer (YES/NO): NO